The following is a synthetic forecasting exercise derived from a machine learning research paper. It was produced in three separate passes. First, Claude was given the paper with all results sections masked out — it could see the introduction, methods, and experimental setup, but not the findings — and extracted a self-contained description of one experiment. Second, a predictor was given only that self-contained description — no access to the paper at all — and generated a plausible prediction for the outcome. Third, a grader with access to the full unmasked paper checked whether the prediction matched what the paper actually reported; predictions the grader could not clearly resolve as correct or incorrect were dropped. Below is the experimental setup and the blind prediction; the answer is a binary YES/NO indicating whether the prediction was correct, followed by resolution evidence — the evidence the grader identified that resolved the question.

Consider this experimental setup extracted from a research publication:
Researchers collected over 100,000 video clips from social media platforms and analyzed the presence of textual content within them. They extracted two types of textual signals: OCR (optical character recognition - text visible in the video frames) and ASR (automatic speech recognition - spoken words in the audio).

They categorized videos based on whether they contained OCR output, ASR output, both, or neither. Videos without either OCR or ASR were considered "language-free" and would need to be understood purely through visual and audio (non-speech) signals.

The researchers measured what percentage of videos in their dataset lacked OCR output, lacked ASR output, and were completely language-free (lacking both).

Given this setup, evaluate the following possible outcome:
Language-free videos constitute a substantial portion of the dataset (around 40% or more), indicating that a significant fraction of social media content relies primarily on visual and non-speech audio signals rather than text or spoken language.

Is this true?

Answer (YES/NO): NO